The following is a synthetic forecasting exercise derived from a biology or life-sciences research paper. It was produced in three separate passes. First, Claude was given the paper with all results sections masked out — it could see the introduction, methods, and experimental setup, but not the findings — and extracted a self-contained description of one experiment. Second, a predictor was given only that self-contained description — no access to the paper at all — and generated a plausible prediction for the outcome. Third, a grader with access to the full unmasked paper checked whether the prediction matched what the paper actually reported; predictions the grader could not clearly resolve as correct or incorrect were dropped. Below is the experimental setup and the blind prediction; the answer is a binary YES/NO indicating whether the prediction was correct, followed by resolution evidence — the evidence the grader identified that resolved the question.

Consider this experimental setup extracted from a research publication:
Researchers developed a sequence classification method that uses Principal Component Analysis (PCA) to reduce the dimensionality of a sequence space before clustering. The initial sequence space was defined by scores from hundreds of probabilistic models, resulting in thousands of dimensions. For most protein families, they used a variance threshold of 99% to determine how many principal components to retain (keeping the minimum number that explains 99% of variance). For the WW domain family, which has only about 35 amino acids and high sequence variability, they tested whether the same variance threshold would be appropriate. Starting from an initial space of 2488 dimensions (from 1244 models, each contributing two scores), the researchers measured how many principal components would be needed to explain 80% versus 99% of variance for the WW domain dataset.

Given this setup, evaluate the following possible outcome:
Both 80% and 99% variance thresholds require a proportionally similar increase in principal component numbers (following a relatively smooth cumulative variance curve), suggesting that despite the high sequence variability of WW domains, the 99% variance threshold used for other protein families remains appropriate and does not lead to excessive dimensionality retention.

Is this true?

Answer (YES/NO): NO